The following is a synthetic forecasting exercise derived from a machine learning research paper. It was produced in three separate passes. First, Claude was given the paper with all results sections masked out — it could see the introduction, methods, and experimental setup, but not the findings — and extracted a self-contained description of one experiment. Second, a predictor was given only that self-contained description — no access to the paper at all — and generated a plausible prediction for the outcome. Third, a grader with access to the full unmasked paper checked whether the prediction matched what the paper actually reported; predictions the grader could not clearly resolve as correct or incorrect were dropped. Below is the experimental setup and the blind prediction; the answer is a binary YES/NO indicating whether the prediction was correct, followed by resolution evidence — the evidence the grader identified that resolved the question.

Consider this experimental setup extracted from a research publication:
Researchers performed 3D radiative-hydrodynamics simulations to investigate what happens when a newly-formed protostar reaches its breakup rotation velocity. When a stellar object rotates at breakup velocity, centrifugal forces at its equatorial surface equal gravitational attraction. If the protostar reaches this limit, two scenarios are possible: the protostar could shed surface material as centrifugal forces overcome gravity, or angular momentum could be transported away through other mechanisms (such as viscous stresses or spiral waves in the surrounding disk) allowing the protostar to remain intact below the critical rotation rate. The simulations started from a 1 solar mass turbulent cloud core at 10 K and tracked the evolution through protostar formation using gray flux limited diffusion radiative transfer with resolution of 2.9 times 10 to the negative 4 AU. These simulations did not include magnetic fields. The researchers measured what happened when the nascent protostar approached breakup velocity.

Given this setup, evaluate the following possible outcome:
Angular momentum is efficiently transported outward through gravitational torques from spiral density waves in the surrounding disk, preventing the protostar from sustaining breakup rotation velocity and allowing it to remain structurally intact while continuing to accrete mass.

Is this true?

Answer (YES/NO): NO